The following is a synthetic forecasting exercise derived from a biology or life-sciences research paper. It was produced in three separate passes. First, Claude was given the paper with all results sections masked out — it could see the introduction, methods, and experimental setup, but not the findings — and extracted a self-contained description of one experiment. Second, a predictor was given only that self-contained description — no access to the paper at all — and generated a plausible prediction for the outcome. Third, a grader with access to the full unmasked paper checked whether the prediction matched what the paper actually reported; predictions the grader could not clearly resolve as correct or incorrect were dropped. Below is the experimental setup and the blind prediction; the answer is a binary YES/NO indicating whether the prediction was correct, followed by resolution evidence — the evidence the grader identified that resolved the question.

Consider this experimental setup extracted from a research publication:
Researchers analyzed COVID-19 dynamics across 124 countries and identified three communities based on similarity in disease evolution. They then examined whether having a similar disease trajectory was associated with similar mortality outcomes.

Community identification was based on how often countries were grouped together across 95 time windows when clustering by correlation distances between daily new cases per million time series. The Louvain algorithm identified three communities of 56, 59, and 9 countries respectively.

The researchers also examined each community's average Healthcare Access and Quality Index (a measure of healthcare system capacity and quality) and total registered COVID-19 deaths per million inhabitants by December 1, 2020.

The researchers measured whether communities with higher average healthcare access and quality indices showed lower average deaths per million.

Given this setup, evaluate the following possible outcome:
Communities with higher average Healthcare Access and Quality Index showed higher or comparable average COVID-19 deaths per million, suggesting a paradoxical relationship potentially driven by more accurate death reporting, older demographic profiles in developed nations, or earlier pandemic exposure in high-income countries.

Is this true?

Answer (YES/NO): YES